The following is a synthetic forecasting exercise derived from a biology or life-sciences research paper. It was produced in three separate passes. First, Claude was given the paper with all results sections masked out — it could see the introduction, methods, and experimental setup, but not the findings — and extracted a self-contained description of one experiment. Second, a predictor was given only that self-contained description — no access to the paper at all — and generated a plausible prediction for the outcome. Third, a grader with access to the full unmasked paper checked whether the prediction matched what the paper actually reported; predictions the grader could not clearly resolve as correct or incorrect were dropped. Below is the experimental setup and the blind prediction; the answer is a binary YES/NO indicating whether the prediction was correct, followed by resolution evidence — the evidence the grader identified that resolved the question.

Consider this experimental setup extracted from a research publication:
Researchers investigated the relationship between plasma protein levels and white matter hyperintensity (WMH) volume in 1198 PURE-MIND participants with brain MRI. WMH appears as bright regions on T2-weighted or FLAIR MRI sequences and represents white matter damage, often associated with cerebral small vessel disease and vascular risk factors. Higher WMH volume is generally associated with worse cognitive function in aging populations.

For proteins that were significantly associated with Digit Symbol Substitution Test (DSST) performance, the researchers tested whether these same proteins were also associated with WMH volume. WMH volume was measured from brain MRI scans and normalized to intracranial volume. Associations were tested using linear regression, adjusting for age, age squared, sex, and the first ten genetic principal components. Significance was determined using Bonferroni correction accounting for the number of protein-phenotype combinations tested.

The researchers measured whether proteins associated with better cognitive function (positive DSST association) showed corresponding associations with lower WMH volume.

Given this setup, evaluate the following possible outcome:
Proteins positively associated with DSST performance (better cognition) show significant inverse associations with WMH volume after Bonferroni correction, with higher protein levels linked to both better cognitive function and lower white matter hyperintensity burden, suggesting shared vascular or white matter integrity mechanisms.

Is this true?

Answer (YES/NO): NO